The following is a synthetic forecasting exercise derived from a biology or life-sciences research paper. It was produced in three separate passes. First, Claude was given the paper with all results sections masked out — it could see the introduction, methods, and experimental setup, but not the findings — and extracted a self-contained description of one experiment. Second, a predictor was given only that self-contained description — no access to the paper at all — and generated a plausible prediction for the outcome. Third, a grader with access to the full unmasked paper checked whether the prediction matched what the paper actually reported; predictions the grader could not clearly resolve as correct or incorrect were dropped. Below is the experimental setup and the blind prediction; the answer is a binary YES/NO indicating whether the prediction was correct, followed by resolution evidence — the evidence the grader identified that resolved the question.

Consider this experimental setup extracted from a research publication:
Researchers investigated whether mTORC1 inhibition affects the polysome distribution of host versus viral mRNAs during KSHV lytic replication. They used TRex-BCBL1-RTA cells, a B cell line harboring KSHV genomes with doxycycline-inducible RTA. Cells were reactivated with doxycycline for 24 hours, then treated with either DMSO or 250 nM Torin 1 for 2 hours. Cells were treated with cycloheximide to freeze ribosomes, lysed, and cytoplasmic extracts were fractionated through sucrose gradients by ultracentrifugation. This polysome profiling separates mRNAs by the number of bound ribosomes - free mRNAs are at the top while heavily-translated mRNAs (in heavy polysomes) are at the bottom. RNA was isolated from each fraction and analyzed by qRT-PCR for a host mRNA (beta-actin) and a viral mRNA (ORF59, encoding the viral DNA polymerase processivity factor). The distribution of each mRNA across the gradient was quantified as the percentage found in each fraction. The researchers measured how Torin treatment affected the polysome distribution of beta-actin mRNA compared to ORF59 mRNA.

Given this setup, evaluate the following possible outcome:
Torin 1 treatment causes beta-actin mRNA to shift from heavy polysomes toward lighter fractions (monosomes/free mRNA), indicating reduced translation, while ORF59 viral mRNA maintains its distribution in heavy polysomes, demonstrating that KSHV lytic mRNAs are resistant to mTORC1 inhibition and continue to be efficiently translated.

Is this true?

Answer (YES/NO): NO